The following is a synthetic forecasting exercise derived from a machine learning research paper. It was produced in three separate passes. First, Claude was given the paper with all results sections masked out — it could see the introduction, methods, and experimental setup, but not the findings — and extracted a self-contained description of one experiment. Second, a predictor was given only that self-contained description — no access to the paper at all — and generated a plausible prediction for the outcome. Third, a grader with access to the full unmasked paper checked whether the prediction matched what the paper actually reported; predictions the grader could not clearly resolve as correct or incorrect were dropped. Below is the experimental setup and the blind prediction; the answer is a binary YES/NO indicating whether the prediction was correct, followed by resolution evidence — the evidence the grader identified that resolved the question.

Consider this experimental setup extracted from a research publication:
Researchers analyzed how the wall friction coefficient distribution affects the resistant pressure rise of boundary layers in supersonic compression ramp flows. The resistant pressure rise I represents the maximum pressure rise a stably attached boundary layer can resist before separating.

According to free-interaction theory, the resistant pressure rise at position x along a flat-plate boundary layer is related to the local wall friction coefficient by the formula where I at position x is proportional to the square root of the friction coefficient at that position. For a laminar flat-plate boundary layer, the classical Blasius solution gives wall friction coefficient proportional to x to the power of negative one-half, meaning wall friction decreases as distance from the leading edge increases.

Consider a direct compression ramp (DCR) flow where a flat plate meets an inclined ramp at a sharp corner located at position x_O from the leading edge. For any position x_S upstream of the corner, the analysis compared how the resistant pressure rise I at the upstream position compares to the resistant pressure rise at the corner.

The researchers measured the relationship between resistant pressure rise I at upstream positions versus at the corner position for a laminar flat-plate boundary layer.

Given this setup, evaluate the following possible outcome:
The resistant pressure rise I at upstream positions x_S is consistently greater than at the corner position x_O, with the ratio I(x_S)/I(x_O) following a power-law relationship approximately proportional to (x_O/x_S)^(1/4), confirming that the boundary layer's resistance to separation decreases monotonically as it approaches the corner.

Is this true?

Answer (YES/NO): YES